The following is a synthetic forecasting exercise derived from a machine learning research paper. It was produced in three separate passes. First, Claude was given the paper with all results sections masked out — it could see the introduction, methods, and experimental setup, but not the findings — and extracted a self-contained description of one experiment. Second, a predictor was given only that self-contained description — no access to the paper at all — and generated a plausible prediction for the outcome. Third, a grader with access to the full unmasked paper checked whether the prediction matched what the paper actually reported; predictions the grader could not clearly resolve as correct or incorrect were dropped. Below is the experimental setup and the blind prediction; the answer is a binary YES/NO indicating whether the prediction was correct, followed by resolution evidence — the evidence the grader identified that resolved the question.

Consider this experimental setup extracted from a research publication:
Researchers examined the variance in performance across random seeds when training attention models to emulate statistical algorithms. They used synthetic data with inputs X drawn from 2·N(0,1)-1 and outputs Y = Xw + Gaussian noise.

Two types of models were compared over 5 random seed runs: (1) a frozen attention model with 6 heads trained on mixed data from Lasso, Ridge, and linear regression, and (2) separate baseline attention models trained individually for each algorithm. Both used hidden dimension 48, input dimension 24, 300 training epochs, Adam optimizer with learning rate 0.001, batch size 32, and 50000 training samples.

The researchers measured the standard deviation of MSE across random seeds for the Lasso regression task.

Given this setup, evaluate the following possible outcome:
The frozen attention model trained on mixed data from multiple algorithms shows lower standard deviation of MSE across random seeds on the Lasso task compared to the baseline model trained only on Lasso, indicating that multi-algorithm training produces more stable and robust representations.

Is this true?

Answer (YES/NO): YES